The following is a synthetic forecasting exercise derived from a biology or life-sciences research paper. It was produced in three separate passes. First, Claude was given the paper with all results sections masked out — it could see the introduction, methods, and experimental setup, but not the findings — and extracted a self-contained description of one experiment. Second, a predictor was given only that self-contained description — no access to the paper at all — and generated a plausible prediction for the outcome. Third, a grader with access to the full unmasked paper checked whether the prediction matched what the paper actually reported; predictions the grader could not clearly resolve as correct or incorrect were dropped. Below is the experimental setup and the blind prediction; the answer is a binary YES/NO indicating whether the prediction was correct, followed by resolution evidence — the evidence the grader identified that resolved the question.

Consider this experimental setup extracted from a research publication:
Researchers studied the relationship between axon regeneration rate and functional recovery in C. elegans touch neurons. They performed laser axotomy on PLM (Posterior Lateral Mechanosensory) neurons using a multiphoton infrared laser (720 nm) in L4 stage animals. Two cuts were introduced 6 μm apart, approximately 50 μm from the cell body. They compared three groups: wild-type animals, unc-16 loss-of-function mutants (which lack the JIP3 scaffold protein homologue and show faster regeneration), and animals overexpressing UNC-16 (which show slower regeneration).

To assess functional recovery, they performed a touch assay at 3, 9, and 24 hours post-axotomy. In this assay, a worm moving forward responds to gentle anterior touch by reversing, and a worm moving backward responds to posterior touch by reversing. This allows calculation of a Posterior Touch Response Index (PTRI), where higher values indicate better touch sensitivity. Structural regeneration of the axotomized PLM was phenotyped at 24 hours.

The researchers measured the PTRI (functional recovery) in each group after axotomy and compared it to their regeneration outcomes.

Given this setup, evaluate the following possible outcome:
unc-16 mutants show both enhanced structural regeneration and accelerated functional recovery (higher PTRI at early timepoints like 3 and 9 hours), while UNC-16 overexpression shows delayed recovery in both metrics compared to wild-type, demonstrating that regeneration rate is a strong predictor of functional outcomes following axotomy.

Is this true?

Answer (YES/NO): NO